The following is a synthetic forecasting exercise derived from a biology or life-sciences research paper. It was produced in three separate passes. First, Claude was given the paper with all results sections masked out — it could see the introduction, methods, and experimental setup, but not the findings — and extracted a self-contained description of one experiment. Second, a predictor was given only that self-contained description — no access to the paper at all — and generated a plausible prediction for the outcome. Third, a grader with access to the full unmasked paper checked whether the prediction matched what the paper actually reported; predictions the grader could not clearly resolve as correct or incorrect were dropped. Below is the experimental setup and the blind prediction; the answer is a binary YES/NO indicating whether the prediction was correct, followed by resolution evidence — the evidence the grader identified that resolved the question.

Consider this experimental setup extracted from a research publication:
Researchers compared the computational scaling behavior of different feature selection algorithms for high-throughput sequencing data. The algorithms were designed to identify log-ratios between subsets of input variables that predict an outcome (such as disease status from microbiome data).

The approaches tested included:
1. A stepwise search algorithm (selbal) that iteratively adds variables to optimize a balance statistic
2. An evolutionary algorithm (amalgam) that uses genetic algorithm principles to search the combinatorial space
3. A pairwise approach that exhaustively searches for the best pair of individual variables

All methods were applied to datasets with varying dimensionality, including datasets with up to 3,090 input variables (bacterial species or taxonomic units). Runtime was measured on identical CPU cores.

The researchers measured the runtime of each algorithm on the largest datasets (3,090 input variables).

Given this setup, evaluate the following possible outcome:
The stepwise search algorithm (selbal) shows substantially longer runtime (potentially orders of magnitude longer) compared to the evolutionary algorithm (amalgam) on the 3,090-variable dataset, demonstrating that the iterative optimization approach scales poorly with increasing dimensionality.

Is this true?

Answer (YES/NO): YES